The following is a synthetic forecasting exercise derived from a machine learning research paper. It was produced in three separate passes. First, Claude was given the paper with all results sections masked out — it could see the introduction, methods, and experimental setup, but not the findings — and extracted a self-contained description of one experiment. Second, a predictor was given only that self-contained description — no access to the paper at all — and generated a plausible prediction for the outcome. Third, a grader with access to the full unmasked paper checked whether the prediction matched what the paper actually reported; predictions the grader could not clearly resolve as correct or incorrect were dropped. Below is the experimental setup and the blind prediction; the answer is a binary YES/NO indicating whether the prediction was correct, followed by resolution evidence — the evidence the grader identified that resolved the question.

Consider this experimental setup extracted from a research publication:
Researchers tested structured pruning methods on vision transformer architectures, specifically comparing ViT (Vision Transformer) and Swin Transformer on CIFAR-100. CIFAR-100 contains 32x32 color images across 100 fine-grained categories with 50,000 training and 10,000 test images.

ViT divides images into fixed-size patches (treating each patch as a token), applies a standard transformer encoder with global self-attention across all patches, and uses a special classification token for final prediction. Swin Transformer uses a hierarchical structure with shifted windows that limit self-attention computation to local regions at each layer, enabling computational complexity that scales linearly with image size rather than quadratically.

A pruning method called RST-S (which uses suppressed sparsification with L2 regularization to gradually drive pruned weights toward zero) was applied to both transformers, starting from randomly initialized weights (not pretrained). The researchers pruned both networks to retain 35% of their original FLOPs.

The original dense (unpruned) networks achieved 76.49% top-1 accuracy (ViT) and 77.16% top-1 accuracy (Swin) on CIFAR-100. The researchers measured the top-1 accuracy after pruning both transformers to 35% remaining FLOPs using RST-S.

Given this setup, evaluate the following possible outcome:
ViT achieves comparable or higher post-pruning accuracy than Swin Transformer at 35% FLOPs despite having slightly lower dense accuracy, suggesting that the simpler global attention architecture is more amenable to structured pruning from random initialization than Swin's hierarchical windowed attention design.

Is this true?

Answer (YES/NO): NO